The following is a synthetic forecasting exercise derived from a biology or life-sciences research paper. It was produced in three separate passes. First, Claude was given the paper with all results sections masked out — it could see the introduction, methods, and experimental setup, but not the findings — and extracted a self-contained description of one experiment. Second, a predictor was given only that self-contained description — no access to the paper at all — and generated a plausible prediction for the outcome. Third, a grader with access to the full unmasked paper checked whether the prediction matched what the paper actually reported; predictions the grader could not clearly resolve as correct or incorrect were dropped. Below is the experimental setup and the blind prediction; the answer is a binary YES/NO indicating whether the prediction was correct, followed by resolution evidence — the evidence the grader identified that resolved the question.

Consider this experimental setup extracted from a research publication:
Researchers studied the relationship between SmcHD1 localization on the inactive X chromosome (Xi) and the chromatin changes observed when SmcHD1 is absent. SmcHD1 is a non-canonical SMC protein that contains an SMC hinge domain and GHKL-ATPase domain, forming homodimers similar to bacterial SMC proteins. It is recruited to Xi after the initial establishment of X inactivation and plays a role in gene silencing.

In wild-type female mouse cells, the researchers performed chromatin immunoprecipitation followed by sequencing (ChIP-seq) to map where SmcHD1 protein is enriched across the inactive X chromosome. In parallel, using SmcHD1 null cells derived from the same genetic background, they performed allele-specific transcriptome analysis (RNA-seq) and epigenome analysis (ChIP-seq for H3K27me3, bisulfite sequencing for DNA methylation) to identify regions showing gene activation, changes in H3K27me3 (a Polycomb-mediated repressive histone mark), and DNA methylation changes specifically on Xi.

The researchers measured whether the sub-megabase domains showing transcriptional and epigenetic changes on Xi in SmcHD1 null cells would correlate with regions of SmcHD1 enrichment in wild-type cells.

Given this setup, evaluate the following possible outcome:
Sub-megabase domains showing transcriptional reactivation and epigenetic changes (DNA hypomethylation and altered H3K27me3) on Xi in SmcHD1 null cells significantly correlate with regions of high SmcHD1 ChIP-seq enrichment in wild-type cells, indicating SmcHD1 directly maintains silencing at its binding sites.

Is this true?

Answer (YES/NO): NO